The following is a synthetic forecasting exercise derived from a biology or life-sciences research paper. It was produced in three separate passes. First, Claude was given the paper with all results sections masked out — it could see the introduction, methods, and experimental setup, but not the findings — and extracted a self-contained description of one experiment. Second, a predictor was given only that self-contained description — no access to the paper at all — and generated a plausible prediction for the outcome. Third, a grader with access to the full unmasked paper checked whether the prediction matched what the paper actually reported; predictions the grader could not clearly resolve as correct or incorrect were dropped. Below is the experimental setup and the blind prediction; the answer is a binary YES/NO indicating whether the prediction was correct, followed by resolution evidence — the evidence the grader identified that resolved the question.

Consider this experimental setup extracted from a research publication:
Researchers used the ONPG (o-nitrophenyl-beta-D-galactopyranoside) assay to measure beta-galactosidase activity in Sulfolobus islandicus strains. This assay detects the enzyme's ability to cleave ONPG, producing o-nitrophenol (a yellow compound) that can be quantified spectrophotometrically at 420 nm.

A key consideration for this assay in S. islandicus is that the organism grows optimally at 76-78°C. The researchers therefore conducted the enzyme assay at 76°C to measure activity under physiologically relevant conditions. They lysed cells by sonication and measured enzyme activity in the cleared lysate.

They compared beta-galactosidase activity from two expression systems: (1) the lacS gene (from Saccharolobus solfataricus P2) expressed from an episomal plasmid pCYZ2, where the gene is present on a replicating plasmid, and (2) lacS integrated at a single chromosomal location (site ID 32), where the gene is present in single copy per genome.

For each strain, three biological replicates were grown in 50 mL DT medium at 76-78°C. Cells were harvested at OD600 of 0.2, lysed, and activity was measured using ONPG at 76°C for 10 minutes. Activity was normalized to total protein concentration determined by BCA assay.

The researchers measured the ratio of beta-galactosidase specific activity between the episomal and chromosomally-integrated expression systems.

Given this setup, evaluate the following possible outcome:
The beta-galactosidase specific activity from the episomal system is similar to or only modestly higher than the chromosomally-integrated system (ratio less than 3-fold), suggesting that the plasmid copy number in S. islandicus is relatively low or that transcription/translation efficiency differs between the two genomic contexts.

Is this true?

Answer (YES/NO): YES